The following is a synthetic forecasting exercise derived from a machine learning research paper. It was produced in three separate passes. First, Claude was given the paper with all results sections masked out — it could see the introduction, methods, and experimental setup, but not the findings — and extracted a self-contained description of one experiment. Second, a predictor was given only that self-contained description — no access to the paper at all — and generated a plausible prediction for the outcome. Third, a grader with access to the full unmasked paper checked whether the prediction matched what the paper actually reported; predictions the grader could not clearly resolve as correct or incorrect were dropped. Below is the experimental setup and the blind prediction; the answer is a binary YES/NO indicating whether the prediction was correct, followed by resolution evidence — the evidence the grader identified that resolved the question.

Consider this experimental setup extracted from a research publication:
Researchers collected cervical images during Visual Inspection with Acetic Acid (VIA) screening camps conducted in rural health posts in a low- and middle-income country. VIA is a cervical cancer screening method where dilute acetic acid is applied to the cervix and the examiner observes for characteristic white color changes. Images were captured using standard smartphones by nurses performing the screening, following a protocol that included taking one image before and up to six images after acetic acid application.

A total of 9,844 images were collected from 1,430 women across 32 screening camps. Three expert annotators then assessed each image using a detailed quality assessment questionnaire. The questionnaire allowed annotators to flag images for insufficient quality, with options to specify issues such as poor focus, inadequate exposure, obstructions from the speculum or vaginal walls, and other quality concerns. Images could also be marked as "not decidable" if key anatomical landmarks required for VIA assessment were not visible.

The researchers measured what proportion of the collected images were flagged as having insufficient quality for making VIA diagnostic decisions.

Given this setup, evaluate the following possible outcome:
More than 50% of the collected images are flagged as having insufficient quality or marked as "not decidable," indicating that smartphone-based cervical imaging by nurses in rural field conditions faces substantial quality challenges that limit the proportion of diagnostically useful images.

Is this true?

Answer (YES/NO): NO